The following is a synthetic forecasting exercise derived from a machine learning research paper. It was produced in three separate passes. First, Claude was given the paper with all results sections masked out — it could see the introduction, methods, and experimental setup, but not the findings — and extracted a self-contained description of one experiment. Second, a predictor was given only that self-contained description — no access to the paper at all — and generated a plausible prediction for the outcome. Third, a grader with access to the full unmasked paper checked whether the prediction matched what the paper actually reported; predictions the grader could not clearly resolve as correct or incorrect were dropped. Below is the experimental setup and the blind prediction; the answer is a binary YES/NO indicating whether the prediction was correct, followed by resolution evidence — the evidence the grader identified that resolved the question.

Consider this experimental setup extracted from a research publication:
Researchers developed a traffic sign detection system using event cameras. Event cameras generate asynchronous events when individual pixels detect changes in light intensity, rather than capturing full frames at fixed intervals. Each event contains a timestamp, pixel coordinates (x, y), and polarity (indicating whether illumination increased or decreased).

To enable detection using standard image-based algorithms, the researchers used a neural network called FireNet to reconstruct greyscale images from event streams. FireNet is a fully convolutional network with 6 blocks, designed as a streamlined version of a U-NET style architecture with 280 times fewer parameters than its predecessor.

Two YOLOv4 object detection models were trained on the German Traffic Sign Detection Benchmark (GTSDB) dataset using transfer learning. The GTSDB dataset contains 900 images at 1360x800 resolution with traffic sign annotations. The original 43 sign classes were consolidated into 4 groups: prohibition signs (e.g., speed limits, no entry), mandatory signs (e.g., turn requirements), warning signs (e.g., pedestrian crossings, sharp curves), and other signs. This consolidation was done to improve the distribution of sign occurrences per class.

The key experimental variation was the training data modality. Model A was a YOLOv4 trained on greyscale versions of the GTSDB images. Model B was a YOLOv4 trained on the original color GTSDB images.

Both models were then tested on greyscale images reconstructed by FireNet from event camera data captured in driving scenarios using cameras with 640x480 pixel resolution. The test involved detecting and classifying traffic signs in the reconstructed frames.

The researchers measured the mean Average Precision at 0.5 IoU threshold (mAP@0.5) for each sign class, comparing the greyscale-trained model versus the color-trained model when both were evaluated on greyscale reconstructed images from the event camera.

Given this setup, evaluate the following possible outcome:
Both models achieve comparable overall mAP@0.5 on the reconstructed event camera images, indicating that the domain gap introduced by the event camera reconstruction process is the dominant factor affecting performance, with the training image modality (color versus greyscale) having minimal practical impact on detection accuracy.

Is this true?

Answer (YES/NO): NO